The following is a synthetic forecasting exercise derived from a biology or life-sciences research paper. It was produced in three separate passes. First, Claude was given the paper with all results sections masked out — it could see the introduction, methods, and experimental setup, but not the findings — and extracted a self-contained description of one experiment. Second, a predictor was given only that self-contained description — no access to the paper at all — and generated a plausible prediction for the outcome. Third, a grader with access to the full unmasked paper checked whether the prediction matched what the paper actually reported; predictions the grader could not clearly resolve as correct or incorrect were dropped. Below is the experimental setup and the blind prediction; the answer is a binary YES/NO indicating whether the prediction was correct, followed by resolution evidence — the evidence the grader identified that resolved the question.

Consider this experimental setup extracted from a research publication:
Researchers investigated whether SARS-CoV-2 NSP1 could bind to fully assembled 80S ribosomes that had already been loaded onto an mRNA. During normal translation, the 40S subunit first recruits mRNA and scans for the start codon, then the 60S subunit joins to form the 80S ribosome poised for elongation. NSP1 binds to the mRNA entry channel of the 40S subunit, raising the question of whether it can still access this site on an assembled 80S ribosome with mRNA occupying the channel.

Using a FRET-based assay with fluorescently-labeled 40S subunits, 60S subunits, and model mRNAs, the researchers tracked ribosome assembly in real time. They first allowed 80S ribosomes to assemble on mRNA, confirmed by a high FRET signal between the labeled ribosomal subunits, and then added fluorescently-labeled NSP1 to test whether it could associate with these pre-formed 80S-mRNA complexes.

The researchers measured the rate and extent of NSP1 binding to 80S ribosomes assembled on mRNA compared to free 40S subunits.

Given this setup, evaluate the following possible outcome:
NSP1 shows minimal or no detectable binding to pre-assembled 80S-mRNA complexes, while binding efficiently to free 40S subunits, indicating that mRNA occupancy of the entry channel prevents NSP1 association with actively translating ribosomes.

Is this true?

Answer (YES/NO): NO